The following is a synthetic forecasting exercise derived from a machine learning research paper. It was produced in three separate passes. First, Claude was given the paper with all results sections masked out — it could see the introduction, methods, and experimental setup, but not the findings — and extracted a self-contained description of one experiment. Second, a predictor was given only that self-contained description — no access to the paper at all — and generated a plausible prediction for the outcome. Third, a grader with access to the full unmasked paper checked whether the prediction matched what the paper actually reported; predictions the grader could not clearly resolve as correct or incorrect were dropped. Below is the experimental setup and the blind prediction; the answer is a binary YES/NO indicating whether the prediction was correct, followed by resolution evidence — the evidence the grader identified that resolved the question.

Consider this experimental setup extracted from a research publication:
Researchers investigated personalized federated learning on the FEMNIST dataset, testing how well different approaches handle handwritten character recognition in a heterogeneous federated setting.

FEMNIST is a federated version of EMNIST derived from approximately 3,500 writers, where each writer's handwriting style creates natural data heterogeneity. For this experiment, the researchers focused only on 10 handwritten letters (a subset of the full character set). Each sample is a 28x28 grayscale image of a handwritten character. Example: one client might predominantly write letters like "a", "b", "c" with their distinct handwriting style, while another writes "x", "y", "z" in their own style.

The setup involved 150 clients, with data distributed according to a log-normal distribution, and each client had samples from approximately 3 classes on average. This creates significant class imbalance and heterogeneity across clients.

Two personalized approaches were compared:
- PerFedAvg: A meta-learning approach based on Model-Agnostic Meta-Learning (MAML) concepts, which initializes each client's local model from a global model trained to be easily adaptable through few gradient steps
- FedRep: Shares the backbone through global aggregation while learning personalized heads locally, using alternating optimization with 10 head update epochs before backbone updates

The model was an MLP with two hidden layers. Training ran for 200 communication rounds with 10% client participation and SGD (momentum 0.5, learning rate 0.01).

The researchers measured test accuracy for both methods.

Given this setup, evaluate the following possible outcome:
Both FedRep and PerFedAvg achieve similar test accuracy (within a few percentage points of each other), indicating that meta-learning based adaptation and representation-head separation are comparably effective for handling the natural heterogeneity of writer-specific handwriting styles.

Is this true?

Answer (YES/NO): NO